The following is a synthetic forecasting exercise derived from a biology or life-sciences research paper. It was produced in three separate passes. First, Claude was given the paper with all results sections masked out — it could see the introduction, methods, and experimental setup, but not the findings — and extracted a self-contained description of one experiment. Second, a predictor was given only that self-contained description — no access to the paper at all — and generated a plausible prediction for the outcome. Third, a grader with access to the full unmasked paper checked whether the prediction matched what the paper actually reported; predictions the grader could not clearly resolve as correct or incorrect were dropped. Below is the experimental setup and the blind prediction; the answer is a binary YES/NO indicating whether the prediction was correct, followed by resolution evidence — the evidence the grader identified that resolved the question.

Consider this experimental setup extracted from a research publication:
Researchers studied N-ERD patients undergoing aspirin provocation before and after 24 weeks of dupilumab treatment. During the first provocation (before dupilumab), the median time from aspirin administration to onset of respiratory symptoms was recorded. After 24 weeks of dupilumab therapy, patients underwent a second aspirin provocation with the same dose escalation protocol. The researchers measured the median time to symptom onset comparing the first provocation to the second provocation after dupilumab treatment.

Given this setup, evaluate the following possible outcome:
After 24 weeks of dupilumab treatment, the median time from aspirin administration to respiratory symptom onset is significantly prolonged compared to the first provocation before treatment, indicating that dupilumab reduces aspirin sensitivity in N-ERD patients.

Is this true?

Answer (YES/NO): YES